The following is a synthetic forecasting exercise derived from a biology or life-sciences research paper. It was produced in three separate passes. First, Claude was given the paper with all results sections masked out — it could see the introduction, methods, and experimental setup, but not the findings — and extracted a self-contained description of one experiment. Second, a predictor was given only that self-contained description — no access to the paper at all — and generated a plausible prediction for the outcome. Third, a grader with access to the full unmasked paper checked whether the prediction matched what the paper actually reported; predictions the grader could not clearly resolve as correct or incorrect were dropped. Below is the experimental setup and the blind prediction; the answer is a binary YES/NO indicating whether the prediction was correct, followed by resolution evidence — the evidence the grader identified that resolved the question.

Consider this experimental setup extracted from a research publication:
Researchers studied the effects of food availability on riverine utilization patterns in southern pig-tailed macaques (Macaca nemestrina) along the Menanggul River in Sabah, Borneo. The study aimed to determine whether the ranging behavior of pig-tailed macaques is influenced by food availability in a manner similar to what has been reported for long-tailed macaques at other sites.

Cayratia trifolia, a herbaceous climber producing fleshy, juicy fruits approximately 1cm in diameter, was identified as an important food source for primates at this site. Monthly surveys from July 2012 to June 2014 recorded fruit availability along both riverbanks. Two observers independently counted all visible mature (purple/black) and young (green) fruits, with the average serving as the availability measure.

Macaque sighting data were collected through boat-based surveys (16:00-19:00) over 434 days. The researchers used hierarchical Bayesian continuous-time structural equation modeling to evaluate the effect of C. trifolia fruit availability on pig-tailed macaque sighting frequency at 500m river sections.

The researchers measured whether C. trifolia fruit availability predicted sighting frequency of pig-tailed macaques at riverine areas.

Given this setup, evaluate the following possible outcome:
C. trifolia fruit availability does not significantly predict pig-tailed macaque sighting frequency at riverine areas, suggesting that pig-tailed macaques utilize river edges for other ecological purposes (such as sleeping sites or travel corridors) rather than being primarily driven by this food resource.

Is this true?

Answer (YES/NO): NO